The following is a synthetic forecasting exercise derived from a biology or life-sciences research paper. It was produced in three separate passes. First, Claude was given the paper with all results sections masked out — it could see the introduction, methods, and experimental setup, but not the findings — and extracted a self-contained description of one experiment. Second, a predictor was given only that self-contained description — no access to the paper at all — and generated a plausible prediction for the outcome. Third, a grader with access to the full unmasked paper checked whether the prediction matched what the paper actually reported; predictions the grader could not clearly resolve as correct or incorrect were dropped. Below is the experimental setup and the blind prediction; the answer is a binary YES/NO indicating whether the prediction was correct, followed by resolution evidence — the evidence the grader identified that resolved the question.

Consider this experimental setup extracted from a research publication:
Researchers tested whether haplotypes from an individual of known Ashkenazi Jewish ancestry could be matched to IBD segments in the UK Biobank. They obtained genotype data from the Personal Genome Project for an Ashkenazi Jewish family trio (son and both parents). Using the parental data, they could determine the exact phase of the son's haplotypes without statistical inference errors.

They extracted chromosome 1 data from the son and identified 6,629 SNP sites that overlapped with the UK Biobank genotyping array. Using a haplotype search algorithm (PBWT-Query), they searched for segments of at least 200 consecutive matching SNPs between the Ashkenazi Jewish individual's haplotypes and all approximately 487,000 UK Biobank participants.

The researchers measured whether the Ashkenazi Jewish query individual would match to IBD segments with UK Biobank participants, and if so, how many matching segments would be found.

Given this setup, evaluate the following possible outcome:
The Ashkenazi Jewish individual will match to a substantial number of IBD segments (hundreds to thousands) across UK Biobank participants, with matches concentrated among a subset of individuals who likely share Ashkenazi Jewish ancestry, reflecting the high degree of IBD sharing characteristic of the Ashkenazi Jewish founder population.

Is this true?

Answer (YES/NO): YES